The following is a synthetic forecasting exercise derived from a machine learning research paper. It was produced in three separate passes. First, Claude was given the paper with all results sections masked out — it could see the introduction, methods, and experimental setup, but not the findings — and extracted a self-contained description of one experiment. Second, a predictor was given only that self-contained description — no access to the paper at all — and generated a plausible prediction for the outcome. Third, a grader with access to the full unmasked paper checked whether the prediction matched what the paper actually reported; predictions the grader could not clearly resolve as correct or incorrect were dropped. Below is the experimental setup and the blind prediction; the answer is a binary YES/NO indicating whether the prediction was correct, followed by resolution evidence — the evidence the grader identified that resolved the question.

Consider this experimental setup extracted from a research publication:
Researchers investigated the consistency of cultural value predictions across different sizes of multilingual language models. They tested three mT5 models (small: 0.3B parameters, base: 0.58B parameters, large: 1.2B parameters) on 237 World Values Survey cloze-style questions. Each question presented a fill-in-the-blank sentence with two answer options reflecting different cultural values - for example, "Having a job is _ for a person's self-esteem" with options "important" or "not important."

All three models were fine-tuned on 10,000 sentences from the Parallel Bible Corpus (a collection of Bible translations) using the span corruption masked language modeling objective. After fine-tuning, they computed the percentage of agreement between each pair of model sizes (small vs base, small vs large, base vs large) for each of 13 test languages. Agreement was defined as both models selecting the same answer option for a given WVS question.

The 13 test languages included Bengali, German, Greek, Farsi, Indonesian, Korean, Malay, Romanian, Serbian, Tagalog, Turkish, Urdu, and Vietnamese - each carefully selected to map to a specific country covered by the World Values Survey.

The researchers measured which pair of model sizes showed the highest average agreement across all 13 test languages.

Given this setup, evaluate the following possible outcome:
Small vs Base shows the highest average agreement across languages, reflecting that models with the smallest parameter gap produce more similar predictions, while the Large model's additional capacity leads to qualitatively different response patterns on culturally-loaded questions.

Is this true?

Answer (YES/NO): NO